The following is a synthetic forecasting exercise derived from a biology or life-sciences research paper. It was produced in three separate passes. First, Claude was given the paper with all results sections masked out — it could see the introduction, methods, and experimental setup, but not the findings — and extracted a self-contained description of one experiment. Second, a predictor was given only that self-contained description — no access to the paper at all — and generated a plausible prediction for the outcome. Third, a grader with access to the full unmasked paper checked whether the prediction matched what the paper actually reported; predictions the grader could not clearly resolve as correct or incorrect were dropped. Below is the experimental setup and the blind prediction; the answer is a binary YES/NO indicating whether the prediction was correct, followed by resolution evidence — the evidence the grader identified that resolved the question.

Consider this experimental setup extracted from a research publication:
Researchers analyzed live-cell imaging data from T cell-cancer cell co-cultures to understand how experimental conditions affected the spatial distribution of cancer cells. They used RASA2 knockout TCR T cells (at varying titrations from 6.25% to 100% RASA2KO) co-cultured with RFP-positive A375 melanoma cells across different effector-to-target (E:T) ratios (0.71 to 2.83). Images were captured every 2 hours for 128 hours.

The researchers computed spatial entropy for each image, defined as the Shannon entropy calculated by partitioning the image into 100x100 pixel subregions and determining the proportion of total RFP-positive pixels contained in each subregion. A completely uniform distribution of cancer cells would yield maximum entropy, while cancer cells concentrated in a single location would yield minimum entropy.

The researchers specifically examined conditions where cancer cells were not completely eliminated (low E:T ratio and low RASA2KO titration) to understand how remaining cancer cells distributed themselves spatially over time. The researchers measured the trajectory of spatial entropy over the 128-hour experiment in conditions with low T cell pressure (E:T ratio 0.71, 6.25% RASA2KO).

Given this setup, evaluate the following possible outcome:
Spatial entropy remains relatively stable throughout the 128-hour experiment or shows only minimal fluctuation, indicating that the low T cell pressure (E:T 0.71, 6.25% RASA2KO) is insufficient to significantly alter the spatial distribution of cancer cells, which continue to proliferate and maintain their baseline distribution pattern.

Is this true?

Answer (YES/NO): NO